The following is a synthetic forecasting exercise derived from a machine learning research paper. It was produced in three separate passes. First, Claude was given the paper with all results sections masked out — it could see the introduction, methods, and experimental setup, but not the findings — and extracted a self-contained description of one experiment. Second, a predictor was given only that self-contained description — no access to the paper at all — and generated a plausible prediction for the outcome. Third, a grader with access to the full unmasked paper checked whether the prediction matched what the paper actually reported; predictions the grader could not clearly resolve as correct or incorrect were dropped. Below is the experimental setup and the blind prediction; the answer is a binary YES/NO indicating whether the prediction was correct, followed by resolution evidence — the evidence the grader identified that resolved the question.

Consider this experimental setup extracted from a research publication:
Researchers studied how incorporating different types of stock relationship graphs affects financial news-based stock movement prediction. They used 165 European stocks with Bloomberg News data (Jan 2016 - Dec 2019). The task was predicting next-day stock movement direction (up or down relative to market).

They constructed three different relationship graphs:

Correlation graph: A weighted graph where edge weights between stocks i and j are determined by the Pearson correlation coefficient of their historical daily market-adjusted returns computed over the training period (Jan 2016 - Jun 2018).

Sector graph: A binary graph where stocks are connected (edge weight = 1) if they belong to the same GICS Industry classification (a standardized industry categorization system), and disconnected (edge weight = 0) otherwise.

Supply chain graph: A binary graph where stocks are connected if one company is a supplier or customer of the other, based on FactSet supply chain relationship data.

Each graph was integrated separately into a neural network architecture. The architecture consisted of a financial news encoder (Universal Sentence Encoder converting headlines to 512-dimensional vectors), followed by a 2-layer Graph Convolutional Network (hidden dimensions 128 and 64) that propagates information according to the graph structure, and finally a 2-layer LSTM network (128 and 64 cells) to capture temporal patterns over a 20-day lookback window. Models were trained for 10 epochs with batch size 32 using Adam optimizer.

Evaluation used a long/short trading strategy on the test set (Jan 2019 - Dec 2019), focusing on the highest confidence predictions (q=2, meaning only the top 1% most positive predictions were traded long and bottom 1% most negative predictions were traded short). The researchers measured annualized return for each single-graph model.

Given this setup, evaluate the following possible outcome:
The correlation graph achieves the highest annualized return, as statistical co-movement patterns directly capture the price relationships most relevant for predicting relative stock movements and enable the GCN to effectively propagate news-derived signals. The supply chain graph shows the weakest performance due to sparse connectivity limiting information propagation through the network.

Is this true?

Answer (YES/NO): NO